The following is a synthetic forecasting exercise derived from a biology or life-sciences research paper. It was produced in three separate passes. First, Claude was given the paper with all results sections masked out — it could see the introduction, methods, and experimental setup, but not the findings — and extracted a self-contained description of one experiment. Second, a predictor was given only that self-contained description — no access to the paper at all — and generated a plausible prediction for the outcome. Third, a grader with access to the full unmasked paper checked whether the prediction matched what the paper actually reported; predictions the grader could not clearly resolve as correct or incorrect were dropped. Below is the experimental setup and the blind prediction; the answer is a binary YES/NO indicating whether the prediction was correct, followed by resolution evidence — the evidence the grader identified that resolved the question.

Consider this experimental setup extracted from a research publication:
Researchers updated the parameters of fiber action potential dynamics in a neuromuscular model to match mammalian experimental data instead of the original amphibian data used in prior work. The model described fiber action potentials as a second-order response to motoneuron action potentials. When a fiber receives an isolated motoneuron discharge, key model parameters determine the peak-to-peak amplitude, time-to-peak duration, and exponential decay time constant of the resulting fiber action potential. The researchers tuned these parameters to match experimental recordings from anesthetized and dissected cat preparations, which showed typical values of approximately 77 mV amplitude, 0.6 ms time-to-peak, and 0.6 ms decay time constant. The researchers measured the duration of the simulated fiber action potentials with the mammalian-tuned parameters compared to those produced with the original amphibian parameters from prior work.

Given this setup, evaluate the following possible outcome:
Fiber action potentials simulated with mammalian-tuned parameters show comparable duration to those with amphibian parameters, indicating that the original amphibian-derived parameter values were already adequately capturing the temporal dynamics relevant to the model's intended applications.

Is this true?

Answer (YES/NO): NO